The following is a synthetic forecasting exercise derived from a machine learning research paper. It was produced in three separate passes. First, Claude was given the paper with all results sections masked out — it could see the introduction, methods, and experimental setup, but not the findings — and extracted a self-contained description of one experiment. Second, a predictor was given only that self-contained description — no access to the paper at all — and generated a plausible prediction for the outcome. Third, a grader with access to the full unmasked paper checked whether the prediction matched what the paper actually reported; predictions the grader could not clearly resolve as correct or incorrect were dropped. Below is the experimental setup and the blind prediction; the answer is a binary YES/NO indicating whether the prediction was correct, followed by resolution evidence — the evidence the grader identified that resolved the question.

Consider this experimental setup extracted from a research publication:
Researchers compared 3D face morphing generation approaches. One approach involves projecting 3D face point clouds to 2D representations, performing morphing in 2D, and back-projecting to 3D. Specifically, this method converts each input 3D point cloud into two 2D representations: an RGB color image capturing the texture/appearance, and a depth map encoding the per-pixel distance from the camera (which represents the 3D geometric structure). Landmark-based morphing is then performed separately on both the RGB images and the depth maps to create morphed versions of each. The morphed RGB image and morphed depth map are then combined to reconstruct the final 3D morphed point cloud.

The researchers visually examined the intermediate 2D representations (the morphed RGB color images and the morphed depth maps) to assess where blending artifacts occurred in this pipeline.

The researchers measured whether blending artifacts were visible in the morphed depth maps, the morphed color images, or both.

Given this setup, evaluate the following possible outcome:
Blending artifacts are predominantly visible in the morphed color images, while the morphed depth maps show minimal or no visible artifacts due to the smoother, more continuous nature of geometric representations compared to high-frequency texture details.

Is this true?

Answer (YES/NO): NO